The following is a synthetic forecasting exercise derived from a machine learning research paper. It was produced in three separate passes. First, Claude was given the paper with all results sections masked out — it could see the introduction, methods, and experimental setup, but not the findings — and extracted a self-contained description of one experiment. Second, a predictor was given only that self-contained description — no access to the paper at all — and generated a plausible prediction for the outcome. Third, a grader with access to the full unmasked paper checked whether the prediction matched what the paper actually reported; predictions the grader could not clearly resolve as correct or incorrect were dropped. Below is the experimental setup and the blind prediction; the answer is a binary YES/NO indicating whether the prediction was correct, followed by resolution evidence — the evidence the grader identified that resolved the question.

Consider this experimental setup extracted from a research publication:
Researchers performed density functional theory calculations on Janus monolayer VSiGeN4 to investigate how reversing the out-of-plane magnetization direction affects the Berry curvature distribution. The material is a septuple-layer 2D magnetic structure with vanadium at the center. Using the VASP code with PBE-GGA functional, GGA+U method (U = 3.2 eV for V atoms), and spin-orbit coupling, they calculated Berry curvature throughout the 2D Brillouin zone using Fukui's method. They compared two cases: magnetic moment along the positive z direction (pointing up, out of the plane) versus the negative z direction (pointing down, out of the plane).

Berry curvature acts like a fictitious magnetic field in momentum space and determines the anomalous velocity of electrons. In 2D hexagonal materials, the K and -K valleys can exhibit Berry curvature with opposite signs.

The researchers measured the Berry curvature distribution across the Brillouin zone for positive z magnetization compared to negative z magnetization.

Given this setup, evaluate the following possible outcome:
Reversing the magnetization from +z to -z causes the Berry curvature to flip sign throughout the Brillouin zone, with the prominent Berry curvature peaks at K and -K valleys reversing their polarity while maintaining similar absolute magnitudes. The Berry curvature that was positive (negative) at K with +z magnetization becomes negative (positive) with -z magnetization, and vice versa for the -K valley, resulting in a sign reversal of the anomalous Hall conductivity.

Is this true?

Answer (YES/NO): NO